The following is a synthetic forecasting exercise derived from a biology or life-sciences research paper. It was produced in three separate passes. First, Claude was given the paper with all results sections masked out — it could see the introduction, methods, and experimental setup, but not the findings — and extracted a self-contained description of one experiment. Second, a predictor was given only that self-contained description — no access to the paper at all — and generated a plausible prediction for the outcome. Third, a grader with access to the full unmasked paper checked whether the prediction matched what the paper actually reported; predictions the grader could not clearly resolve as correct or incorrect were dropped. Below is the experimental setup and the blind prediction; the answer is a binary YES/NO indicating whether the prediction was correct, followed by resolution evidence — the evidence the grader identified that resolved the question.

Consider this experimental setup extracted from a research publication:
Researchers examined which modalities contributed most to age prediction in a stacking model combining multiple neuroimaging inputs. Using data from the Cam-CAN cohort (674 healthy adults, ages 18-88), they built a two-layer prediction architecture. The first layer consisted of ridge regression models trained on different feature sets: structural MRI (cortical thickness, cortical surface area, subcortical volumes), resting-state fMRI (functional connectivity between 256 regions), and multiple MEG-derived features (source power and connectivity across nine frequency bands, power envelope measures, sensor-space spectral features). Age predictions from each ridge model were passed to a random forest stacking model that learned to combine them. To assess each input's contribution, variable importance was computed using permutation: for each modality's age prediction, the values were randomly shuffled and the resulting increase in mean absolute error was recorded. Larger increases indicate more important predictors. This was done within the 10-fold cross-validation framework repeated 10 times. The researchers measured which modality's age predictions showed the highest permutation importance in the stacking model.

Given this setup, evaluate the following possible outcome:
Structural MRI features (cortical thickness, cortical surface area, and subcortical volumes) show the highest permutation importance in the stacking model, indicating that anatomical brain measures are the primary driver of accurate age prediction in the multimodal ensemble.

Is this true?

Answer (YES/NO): NO